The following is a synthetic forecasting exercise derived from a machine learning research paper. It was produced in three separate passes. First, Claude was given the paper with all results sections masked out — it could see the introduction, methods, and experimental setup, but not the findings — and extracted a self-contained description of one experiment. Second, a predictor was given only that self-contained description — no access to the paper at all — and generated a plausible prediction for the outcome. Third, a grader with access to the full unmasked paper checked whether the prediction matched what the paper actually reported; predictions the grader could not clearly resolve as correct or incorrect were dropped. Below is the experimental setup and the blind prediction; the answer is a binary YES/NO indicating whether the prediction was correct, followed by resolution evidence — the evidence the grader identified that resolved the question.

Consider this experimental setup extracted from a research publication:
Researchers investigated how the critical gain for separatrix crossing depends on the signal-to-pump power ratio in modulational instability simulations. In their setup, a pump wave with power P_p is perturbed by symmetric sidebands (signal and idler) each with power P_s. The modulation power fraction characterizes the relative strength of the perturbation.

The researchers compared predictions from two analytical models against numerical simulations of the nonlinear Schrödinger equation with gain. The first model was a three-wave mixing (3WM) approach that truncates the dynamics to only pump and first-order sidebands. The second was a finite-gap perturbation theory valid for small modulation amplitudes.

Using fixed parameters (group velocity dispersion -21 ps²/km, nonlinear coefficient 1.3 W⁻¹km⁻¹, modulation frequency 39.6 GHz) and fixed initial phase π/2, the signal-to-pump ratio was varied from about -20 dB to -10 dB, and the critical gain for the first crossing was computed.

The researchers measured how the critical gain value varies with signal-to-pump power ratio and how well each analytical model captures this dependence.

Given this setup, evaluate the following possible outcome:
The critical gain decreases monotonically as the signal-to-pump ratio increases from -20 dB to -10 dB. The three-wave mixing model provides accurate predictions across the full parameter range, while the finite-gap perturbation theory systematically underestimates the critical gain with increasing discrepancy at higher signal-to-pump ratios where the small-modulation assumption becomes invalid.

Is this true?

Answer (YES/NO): NO